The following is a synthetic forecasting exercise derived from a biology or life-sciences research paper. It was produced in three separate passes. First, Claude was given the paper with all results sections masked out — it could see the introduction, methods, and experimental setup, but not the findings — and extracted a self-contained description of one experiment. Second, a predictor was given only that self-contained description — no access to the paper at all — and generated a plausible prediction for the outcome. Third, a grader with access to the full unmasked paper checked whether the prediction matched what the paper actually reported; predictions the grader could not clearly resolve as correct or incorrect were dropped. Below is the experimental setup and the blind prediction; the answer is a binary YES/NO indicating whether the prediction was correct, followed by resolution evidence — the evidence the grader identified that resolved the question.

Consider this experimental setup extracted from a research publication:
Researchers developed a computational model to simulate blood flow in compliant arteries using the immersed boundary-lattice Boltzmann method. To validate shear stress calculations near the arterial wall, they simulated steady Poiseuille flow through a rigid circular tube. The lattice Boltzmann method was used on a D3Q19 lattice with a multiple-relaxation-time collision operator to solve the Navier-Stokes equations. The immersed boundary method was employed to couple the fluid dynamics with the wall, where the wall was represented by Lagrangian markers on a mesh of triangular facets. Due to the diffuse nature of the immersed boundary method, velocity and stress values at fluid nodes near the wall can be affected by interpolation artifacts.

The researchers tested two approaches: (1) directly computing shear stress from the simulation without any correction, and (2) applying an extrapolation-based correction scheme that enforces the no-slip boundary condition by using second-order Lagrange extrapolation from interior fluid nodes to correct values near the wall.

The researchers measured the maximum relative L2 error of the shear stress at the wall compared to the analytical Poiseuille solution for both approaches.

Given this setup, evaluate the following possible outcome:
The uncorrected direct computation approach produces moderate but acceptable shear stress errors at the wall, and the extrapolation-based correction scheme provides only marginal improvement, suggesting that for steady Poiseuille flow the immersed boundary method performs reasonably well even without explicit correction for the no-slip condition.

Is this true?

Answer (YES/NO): NO